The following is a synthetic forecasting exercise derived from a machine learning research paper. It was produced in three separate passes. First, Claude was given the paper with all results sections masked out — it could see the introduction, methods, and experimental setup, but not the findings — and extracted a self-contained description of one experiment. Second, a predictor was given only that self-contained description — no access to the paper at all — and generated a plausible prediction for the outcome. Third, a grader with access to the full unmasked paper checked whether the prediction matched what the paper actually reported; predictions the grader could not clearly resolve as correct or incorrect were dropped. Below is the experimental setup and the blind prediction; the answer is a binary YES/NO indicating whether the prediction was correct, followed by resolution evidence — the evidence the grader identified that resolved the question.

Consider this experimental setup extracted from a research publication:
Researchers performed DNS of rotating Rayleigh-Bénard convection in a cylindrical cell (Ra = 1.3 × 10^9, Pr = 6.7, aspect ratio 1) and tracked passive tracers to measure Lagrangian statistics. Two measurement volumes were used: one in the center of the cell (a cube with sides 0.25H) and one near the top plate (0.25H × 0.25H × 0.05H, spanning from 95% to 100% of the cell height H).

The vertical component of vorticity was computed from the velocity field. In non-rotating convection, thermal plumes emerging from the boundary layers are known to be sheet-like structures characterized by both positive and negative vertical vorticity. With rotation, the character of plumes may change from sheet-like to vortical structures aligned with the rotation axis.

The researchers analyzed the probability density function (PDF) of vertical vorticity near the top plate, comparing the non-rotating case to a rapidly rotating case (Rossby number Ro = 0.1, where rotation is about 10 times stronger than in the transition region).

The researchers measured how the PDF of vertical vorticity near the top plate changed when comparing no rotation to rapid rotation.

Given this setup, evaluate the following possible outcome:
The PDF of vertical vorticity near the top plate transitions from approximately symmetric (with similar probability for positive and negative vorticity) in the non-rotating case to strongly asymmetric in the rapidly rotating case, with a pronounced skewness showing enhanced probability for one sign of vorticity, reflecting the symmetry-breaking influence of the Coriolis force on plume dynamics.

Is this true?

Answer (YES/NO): YES